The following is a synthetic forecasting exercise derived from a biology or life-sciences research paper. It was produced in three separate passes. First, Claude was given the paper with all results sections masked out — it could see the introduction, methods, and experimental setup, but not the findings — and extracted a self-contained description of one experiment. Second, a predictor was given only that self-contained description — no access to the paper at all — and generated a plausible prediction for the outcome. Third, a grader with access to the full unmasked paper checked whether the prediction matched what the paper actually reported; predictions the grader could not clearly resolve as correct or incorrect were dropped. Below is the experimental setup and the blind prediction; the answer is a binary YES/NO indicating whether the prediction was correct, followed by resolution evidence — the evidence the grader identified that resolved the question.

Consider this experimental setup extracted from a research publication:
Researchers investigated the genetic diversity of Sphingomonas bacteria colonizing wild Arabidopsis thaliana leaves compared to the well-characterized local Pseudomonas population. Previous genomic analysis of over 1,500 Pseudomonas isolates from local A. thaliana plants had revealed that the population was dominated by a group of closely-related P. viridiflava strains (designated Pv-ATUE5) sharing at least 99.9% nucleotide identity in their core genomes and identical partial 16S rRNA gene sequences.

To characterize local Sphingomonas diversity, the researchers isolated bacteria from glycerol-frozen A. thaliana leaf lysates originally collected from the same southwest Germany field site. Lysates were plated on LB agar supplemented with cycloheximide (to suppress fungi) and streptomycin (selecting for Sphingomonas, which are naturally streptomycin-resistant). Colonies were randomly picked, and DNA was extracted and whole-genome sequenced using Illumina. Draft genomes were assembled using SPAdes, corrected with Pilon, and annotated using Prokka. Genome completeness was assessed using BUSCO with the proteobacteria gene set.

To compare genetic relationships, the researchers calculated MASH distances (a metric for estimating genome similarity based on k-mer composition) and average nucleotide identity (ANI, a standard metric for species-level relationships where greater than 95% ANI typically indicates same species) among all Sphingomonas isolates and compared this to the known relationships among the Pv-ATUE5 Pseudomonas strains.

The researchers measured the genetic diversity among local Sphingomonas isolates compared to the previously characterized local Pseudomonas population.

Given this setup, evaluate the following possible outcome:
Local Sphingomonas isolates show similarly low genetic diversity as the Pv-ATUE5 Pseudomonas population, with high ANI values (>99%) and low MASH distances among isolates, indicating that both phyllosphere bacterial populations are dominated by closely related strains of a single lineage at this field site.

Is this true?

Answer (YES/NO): NO